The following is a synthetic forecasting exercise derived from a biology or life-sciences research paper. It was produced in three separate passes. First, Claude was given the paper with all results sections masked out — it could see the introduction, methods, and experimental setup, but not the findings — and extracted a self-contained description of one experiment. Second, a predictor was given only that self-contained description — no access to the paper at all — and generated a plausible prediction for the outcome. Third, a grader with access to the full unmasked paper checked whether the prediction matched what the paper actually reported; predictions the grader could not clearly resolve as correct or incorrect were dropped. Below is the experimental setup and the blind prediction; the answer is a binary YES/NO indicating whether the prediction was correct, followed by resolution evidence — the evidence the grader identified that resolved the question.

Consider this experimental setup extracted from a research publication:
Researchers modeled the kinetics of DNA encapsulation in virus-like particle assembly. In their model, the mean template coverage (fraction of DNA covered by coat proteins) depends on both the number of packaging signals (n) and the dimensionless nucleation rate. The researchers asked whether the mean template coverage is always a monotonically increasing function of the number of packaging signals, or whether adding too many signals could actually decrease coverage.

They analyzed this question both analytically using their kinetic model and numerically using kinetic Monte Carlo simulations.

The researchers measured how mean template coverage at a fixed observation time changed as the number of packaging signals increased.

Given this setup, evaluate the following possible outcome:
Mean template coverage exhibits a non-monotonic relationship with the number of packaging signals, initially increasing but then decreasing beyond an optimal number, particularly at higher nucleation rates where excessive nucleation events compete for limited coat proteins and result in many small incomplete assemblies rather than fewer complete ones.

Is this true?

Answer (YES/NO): NO